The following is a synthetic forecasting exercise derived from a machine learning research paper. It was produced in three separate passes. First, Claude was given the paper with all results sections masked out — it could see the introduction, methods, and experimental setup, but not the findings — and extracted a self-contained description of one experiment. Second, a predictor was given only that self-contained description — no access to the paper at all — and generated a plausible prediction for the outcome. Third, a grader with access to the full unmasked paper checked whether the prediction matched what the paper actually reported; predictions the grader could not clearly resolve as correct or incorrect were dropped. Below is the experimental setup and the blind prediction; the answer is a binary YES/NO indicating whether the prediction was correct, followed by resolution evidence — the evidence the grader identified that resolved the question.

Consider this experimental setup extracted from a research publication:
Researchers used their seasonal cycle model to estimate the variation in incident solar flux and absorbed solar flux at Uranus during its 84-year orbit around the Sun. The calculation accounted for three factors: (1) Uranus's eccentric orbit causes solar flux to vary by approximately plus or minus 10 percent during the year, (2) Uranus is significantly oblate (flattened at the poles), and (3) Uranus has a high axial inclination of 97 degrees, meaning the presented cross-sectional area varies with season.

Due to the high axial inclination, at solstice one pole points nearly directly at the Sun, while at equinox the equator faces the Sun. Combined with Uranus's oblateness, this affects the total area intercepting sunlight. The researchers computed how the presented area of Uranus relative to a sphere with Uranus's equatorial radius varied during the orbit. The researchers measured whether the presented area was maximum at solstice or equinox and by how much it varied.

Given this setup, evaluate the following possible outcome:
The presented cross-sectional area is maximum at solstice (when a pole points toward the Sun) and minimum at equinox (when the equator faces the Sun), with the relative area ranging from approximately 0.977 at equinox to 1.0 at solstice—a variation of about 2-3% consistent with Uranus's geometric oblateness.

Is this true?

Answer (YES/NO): NO